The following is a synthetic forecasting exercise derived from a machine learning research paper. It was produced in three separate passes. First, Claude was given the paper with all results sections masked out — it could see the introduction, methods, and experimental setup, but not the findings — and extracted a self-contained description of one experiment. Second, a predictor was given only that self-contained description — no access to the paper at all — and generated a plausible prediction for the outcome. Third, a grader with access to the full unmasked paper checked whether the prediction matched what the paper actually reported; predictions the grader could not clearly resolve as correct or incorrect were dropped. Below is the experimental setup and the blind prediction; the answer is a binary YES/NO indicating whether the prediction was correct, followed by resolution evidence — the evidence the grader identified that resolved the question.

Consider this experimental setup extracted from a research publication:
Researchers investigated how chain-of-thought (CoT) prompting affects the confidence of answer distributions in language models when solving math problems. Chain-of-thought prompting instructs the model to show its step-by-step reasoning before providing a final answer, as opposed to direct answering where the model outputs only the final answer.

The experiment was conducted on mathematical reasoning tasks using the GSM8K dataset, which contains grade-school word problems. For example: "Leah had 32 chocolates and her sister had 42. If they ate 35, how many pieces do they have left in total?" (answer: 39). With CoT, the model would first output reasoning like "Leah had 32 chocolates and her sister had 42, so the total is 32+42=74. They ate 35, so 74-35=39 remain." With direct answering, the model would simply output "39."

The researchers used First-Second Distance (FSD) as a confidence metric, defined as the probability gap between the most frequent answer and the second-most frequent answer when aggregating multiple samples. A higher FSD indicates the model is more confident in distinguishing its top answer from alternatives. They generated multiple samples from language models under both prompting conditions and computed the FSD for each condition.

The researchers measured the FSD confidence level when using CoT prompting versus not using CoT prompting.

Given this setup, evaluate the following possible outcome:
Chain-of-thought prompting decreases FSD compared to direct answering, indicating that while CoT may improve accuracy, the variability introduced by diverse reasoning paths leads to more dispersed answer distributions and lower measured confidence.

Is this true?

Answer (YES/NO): NO